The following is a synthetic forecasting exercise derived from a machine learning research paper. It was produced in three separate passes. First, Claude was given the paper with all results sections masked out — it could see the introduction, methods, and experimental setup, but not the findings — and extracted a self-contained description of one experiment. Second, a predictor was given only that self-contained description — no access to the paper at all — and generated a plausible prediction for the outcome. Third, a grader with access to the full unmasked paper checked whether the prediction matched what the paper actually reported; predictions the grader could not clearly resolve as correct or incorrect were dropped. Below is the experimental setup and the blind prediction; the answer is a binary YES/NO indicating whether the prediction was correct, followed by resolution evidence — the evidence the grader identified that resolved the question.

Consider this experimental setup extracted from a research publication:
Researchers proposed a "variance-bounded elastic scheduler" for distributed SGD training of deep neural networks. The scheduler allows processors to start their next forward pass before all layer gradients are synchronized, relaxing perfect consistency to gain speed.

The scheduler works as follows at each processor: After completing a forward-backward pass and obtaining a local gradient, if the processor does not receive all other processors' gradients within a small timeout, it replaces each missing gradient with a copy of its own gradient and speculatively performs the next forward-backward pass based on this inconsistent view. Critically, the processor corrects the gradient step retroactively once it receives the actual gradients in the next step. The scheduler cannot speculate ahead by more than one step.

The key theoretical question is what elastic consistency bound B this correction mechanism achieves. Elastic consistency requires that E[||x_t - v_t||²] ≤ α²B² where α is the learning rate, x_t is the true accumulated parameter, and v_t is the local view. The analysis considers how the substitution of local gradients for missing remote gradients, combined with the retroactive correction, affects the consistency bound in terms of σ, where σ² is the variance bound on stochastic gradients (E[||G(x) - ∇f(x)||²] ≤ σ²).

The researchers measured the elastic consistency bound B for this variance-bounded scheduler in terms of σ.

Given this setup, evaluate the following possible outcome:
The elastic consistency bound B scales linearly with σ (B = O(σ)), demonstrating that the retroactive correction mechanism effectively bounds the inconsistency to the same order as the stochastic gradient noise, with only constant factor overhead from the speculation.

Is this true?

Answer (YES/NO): YES